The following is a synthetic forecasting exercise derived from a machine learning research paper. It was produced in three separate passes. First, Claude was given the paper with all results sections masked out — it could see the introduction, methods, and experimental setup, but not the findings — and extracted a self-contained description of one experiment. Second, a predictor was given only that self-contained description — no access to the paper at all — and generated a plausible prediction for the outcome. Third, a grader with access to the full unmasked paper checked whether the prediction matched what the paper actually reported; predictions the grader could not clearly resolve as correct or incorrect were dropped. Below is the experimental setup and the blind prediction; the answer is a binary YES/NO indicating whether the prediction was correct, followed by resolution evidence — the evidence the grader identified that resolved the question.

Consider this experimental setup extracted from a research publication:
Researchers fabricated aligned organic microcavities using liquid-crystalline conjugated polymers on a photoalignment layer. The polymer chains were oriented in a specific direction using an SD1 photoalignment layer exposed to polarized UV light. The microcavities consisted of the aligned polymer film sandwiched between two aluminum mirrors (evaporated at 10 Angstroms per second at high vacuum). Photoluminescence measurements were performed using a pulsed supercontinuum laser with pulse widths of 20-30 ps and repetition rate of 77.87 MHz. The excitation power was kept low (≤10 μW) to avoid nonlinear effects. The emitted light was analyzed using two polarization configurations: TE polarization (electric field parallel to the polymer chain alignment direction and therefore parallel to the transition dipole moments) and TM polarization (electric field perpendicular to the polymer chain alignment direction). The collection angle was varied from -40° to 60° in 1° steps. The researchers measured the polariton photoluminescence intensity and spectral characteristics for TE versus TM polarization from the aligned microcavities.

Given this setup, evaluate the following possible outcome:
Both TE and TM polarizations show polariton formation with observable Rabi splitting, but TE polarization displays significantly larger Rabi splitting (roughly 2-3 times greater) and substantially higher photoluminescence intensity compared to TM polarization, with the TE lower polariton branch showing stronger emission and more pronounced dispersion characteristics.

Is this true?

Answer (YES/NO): NO